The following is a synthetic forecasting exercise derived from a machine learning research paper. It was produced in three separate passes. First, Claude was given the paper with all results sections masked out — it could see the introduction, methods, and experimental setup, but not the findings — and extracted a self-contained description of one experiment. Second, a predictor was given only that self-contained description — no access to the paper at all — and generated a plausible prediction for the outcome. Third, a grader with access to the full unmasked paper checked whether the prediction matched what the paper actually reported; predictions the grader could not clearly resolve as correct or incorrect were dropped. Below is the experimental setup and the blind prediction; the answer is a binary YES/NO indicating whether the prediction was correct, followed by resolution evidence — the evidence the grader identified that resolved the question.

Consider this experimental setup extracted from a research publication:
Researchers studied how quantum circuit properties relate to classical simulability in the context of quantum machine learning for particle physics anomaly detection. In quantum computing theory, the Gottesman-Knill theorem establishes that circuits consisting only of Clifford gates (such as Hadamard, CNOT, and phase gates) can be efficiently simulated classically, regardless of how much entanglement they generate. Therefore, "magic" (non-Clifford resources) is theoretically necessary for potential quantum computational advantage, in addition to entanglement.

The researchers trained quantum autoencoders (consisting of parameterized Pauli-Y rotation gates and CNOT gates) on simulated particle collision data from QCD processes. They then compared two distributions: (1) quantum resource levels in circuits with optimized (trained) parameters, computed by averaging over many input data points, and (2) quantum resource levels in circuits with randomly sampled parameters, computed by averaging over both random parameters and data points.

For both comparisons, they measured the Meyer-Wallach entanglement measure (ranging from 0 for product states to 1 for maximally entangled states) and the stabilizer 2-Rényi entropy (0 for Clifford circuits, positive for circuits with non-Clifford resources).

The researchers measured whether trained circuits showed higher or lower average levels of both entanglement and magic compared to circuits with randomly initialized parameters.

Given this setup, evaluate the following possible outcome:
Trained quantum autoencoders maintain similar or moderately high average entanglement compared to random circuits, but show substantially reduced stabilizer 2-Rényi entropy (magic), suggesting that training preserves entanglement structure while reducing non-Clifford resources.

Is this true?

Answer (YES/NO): NO